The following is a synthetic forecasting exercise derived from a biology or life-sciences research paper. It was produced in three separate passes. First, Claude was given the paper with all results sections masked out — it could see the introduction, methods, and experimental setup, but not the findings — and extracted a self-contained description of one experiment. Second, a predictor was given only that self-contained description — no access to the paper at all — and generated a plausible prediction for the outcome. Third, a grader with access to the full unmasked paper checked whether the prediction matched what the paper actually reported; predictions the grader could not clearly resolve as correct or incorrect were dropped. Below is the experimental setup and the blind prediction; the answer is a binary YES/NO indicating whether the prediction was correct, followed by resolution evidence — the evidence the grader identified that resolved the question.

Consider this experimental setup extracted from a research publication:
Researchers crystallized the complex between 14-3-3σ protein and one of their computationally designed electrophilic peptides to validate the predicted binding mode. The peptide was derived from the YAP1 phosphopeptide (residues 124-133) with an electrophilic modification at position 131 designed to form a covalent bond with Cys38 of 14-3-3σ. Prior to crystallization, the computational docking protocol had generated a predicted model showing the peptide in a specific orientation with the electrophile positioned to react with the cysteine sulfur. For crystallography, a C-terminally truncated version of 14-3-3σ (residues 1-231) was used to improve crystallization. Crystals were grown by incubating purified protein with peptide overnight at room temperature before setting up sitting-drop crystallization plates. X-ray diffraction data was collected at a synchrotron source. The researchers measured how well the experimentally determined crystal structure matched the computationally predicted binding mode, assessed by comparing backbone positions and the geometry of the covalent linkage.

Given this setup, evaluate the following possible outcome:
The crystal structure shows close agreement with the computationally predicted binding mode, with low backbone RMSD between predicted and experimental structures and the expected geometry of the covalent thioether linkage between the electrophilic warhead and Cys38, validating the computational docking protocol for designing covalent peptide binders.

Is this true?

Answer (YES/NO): YES